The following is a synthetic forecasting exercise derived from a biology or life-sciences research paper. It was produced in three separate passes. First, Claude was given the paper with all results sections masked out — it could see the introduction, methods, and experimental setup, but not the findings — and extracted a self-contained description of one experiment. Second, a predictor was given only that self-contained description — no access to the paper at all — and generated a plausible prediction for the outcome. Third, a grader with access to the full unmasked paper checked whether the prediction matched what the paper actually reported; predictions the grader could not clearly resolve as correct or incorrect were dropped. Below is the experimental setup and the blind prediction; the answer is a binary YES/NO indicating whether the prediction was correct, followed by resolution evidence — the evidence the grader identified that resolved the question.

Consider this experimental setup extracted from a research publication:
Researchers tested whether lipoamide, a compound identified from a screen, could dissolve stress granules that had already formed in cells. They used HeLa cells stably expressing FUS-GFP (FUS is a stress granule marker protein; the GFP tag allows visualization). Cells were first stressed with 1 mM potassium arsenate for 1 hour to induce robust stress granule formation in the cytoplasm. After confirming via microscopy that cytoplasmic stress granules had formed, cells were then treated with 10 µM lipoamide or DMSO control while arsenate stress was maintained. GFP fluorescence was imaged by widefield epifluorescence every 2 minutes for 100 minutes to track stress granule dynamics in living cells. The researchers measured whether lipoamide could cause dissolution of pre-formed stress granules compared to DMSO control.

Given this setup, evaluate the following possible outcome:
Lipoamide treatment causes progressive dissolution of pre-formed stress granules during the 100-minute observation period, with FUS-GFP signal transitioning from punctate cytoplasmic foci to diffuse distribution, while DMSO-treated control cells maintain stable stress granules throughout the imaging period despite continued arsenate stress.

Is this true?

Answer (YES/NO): YES